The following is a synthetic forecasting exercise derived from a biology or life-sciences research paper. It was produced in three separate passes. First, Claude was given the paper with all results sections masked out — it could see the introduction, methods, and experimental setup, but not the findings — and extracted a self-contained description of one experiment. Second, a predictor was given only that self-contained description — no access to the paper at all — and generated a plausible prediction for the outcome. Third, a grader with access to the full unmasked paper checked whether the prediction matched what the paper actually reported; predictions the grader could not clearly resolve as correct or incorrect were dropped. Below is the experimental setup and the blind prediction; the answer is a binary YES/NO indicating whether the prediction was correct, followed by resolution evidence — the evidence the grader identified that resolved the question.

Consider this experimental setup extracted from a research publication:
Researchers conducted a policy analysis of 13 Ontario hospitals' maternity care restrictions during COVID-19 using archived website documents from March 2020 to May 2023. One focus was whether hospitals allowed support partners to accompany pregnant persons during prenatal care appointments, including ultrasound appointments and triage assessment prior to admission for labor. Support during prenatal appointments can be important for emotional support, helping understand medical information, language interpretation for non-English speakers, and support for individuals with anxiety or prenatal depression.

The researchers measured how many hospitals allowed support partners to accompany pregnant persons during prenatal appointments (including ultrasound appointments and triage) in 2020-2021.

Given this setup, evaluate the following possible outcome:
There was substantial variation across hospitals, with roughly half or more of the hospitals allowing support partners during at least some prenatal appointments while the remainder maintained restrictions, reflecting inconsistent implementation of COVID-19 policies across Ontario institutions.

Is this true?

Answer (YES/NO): NO